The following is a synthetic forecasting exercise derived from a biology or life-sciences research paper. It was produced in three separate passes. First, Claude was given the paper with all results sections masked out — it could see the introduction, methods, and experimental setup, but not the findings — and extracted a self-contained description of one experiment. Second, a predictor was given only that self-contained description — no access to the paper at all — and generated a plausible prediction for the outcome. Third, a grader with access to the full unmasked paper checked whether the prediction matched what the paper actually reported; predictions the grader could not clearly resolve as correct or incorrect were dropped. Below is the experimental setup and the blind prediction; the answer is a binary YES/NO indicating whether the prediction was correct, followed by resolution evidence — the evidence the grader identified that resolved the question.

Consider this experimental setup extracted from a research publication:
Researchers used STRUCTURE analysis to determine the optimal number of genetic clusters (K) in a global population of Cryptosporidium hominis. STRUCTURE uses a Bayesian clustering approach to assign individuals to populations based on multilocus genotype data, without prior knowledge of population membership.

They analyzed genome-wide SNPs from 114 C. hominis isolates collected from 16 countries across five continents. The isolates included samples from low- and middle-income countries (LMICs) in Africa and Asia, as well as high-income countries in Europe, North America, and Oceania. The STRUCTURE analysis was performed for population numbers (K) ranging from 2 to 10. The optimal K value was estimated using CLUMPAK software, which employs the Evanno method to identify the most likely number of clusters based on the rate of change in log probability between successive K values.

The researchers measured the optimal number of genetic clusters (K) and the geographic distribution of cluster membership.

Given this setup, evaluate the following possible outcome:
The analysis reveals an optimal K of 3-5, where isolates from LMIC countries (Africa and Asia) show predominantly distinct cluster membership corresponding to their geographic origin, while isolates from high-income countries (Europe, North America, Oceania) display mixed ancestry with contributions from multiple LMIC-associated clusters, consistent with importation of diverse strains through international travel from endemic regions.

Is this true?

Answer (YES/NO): NO